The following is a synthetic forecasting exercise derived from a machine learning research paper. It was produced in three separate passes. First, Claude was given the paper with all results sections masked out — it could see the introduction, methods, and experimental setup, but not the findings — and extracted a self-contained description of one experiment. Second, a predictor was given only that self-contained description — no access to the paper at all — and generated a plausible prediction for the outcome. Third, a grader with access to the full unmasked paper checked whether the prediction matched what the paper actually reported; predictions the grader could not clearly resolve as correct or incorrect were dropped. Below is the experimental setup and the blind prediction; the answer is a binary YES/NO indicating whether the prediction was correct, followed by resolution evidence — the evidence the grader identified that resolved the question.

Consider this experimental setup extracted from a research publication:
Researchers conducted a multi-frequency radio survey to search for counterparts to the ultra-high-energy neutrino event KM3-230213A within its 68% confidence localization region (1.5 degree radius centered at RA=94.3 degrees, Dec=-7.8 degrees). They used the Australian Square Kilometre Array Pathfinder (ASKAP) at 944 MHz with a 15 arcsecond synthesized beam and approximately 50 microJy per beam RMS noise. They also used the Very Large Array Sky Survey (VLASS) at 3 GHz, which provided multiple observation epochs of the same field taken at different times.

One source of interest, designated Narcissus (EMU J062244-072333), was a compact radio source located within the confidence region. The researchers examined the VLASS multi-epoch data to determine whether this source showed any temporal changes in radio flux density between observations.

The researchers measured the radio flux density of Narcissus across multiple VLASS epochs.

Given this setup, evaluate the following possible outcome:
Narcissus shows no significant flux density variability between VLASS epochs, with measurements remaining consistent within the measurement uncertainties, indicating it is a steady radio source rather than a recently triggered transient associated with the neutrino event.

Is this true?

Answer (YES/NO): NO